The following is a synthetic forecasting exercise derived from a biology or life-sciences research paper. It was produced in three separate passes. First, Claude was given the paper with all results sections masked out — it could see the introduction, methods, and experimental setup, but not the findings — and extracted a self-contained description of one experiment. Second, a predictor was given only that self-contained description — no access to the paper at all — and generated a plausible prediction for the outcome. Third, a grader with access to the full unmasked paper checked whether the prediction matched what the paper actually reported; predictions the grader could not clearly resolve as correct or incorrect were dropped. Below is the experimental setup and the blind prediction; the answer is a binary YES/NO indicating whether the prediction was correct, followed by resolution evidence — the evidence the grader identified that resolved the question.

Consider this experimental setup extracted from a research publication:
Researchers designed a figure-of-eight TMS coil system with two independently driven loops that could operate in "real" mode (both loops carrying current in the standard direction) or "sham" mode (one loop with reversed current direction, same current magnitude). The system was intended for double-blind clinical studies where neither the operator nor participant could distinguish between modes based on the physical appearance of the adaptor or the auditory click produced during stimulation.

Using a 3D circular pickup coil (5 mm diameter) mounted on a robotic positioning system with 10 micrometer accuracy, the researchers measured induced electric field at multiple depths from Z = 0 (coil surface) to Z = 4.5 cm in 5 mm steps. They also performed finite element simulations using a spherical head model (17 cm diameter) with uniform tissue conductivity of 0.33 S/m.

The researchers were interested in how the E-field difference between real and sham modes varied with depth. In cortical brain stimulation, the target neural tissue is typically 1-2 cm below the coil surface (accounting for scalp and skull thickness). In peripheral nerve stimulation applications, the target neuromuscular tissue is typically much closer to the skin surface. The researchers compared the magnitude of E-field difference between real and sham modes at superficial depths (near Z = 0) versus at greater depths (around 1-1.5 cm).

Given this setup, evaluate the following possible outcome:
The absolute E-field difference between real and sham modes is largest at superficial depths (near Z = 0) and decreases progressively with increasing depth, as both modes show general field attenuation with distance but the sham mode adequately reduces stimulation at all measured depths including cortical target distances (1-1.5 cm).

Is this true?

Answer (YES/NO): NO